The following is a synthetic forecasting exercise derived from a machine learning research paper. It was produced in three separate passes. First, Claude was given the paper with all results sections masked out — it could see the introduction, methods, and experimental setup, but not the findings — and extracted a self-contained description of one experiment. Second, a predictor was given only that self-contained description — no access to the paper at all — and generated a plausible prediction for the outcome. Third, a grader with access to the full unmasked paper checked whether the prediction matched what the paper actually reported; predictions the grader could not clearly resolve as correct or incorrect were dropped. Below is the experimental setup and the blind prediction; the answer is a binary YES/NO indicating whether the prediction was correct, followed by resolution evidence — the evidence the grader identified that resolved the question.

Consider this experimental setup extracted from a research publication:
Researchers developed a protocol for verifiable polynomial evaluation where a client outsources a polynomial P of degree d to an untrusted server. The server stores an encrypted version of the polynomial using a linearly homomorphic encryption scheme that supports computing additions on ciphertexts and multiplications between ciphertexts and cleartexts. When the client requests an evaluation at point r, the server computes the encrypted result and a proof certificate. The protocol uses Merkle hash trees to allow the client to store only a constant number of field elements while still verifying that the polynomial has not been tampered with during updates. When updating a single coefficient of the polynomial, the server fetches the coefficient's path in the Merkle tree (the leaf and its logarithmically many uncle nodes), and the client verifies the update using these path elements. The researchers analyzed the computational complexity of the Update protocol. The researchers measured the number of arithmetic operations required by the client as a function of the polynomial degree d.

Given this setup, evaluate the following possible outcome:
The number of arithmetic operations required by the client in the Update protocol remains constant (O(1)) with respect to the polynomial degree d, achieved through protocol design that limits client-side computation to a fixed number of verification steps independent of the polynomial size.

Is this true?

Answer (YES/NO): NO